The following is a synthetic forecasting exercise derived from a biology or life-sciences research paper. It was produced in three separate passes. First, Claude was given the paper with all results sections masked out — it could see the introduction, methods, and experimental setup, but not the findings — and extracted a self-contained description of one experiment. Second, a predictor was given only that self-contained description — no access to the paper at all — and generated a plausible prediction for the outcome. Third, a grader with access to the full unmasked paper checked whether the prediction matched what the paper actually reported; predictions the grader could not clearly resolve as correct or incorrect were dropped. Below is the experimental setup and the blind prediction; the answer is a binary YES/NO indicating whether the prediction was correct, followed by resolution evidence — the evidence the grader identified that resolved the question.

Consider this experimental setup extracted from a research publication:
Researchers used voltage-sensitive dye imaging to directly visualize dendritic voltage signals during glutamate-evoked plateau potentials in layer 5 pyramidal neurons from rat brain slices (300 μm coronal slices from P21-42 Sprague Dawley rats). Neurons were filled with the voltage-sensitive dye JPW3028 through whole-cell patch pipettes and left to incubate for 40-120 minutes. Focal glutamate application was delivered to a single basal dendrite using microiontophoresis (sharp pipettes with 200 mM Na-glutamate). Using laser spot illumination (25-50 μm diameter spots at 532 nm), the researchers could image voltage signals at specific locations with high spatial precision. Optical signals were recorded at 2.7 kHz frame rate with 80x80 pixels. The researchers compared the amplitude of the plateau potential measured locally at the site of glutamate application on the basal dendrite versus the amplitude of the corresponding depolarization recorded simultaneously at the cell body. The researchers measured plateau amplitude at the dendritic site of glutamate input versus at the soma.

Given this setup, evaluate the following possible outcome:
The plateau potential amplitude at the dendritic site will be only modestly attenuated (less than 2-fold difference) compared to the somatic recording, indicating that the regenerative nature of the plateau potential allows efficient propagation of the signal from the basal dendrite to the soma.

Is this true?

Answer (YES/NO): NO